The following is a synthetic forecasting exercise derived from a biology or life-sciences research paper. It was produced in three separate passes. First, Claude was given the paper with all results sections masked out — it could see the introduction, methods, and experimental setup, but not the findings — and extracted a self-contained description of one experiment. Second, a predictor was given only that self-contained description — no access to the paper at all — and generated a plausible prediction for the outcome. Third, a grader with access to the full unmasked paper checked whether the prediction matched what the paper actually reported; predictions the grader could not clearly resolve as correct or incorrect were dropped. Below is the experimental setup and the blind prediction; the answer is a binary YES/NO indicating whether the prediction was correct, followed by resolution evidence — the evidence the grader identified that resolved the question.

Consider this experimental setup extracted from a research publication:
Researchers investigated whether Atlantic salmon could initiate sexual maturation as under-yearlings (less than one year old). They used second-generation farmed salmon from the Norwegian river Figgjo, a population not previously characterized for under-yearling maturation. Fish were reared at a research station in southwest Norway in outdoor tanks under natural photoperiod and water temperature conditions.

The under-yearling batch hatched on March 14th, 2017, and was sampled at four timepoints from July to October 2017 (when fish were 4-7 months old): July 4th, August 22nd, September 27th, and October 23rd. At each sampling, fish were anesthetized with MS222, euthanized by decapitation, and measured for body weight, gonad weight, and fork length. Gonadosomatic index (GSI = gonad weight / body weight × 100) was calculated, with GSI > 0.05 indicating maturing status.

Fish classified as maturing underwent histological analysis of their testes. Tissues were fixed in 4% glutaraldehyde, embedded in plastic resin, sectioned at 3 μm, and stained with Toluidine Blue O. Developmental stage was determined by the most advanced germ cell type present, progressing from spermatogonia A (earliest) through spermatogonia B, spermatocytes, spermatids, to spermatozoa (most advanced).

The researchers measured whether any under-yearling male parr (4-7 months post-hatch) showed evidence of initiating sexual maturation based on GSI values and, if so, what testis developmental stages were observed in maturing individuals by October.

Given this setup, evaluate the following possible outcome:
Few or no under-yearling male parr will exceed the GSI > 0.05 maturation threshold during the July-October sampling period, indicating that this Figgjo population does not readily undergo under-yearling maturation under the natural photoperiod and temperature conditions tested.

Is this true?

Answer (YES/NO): NO